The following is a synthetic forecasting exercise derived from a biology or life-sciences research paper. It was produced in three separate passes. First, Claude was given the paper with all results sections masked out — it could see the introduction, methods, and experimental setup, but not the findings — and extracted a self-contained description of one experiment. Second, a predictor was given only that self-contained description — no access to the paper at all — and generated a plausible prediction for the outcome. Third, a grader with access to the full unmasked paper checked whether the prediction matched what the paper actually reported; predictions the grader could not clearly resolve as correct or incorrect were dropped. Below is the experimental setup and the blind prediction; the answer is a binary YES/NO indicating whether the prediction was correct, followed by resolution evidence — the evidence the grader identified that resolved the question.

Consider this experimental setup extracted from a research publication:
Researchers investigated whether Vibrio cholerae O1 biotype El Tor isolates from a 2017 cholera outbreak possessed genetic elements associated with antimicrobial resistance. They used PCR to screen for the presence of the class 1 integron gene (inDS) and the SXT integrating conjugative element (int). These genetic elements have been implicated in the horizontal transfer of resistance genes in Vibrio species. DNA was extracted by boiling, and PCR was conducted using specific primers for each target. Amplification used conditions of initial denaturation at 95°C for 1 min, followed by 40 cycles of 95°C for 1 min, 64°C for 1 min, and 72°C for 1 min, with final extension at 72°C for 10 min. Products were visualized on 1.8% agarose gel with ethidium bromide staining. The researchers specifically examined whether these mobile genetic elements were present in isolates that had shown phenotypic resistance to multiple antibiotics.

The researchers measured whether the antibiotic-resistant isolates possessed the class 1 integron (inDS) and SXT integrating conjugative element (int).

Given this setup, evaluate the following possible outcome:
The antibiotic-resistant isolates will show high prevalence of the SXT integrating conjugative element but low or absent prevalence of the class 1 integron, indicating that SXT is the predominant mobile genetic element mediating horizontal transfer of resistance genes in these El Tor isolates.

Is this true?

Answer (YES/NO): NO